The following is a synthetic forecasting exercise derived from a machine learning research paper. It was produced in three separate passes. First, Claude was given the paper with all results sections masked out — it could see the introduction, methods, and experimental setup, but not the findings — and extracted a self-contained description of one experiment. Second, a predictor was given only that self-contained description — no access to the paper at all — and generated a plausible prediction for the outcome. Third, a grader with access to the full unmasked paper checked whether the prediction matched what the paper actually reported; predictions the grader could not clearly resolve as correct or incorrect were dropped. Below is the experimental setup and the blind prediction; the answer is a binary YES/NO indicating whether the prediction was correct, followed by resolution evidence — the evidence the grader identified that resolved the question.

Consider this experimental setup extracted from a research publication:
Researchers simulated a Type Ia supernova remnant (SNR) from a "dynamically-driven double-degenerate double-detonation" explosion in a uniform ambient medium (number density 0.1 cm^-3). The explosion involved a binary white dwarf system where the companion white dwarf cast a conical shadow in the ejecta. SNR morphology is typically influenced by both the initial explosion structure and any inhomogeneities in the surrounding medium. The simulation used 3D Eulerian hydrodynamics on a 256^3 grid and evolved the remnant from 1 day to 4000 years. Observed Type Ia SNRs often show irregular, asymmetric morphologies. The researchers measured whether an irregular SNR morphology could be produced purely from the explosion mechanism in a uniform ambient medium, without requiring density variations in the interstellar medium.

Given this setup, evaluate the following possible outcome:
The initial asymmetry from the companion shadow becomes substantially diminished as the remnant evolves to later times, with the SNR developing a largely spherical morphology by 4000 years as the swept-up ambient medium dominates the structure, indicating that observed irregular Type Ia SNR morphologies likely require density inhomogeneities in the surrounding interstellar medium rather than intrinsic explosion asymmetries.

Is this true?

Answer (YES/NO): NO